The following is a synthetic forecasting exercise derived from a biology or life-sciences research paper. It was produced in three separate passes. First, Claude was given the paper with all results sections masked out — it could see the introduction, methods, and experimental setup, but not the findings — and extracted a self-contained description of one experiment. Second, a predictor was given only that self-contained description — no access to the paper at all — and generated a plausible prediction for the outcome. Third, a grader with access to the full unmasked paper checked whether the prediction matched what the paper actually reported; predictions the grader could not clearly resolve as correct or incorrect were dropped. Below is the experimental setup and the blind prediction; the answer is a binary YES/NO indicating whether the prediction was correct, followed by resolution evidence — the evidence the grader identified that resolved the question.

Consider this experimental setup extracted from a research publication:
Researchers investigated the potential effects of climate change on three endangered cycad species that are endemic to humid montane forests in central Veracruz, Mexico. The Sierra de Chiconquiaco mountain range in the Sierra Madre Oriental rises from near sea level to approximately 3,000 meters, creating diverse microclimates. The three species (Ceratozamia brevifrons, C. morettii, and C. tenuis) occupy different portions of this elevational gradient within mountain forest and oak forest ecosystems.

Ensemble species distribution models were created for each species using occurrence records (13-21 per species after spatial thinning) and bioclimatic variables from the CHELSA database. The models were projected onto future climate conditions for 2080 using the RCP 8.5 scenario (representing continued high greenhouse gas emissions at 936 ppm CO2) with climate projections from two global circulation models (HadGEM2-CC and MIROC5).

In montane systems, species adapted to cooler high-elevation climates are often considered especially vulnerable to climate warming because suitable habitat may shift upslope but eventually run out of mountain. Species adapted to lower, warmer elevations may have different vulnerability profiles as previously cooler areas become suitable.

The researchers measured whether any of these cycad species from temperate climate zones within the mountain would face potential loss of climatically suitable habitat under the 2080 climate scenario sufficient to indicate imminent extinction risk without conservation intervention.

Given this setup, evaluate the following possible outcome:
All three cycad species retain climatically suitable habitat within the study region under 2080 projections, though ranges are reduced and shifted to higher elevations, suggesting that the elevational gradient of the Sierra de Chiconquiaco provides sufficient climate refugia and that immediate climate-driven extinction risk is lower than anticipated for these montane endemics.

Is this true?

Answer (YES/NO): NO